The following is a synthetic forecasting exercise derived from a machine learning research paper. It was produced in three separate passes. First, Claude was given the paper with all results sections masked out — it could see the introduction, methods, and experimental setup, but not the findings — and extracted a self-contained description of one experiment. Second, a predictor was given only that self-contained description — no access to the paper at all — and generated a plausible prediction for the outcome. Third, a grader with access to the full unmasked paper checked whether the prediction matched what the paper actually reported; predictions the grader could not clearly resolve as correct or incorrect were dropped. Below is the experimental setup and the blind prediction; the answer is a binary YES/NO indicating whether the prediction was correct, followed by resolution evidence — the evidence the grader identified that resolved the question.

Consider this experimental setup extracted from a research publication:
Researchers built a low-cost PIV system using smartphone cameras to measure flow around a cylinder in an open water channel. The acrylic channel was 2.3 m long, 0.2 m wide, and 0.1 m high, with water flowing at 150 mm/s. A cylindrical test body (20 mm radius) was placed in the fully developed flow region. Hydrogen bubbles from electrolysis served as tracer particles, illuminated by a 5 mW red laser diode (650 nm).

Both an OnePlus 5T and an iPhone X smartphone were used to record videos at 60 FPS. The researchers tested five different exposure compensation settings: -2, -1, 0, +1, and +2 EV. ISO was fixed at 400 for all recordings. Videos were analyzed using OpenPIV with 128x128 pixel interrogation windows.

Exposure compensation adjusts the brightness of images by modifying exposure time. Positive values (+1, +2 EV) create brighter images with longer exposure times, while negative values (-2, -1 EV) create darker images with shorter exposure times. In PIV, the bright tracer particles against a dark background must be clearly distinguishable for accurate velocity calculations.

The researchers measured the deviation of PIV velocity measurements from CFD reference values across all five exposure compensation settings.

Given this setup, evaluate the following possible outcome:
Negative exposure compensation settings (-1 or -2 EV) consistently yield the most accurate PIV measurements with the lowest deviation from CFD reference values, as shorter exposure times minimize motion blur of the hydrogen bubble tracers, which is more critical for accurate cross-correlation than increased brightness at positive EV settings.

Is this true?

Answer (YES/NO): NO